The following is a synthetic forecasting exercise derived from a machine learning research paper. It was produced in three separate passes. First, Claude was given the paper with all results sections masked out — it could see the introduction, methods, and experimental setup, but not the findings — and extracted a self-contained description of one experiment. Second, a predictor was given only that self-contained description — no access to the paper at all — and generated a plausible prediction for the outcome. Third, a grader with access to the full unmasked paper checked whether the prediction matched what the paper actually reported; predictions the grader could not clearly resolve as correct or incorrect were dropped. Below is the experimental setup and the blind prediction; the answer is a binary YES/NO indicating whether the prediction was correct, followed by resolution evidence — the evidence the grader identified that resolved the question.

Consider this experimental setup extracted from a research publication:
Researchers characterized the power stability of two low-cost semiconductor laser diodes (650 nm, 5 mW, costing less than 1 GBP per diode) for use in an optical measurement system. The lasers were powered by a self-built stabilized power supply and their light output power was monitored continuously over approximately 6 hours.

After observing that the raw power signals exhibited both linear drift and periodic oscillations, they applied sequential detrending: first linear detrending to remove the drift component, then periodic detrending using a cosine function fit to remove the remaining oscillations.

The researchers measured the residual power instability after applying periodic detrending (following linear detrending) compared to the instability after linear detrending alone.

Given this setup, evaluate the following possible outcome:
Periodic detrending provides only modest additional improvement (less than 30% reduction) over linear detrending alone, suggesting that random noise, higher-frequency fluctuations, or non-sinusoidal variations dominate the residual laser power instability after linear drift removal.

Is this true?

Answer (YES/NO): NO